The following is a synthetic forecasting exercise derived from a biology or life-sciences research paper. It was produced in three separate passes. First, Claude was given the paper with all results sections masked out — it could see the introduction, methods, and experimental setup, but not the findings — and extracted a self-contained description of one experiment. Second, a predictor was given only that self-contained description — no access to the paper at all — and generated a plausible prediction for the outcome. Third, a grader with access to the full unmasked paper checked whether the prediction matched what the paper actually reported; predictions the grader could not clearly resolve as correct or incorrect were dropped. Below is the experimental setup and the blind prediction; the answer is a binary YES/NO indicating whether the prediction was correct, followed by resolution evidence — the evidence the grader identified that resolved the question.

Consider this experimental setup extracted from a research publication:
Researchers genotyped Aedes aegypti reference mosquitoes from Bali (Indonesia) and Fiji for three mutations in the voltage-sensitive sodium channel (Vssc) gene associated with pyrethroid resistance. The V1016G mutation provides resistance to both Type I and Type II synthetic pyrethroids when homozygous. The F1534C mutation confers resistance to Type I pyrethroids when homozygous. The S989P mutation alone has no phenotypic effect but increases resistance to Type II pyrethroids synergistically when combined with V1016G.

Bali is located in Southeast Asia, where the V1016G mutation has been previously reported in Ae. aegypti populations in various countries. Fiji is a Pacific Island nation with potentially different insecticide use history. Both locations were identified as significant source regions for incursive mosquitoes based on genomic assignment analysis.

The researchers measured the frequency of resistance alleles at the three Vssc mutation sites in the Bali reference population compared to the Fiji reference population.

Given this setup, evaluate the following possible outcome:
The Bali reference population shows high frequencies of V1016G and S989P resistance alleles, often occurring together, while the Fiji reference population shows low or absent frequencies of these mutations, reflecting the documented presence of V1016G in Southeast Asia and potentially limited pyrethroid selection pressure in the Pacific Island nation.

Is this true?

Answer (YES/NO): YES